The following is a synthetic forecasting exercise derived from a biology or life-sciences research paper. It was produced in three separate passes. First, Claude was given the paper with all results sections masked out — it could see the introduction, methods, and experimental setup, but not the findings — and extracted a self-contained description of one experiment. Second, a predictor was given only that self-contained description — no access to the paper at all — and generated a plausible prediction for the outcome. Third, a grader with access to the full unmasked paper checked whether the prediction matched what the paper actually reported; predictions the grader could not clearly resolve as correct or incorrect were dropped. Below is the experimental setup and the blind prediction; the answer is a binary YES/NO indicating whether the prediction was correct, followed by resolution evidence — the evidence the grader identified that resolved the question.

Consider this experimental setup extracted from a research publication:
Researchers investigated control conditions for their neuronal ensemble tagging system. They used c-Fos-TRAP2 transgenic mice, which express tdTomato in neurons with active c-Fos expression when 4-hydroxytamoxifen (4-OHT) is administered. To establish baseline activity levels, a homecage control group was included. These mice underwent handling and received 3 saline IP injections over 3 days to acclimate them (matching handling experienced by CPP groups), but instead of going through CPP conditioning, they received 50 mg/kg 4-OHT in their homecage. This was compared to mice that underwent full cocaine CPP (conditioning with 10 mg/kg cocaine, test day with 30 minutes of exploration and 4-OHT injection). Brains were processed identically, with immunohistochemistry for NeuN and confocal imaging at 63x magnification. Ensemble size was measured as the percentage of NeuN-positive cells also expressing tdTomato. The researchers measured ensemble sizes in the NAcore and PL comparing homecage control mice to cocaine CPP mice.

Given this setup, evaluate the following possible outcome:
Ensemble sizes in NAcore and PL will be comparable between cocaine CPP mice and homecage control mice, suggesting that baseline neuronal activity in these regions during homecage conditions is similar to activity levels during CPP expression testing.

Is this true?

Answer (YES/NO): NO